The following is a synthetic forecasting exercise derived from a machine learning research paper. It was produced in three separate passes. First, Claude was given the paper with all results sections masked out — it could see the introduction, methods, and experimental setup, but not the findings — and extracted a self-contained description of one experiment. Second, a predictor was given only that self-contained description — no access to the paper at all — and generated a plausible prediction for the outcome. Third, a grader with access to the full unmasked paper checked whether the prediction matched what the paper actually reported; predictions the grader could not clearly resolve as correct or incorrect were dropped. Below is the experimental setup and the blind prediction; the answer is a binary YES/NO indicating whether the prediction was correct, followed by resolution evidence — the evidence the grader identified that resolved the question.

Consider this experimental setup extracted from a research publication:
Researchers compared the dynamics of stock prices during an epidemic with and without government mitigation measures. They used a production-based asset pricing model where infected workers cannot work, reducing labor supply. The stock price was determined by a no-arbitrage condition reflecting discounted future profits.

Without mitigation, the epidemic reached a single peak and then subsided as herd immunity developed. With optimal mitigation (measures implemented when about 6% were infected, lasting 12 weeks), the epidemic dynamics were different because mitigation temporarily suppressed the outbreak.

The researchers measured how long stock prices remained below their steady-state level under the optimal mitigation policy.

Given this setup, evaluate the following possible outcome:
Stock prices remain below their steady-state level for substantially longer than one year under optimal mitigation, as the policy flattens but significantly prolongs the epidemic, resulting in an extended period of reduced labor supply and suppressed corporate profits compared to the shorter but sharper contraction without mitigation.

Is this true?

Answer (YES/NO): NO